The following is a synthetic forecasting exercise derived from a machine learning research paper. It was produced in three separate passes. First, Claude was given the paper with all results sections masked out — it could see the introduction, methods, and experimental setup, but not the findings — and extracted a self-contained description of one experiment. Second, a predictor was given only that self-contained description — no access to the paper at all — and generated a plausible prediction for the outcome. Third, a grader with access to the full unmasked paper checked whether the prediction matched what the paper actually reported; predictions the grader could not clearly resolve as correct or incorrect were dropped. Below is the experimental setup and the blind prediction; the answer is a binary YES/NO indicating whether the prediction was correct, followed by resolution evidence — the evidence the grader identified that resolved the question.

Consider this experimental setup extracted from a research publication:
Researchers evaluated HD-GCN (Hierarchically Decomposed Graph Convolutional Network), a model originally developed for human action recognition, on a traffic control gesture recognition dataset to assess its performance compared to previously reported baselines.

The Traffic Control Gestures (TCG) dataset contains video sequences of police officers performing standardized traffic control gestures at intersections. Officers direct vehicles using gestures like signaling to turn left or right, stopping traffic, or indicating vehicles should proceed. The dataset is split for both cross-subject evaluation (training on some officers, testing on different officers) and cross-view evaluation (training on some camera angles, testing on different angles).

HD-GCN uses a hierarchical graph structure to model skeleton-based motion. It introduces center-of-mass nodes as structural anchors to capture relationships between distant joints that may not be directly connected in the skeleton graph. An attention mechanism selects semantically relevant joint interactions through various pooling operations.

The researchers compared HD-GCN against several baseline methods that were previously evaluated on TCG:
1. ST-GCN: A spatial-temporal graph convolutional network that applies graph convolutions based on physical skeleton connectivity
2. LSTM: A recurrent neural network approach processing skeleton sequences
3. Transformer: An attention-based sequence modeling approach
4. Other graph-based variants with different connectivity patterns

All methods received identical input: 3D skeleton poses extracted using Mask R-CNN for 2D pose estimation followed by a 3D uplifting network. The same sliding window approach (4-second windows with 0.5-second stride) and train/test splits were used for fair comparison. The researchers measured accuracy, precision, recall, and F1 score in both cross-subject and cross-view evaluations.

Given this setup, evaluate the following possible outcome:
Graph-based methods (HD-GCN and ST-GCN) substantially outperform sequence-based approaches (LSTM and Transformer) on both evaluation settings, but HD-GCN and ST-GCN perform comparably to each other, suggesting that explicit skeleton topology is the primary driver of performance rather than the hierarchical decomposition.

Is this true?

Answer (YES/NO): NO